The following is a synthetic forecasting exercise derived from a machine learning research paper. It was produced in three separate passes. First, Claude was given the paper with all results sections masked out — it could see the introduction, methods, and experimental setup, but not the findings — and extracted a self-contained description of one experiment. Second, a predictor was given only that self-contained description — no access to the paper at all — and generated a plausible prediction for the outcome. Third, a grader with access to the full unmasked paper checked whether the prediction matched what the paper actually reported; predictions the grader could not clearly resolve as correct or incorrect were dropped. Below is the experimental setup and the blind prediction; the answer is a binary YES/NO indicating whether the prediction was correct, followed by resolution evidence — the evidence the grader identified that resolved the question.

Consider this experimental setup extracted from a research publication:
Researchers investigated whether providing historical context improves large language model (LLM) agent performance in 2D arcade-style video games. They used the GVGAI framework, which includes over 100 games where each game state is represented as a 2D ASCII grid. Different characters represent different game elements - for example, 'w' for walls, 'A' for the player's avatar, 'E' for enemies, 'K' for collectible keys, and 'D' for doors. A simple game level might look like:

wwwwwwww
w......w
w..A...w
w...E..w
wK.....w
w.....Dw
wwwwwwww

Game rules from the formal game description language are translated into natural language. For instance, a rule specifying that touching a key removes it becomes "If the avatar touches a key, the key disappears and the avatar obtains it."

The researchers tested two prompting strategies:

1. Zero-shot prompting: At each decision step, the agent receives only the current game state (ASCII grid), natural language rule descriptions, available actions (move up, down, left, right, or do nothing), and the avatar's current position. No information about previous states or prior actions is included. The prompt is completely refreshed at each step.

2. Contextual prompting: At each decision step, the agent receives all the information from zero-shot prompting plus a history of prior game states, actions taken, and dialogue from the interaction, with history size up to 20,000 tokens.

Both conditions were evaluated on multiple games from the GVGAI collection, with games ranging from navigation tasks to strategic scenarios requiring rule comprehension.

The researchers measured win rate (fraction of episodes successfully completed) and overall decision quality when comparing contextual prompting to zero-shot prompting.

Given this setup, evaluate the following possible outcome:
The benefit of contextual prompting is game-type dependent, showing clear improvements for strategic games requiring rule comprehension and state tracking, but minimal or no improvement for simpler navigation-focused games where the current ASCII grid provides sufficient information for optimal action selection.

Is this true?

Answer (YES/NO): NO